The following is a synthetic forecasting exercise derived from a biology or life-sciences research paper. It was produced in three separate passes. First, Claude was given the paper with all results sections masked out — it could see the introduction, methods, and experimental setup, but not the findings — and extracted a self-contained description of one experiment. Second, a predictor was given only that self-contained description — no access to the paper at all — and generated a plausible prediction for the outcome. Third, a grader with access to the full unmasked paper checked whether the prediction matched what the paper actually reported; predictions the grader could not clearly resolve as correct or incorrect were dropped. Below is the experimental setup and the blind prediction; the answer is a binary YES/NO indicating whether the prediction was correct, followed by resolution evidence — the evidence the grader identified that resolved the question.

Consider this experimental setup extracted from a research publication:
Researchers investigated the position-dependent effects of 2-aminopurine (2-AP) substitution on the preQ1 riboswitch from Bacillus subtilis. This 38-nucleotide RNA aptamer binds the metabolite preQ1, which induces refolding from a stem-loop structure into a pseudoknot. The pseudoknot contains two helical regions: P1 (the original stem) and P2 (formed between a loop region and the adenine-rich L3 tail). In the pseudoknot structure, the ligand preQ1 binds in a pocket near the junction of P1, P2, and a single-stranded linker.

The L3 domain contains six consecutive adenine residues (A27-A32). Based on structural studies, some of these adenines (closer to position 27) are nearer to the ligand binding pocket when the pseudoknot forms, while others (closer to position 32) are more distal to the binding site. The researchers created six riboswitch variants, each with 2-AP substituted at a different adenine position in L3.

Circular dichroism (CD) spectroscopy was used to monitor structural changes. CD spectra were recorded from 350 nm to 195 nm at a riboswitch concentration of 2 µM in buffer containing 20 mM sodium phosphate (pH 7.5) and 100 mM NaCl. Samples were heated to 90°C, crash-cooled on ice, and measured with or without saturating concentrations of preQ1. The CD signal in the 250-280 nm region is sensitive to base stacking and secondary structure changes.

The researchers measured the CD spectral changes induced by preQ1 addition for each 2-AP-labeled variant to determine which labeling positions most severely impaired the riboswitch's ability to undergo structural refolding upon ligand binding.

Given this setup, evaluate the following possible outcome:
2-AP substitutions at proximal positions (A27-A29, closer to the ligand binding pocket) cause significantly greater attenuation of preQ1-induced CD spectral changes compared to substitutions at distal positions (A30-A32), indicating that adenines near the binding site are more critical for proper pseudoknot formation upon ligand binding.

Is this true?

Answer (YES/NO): NO